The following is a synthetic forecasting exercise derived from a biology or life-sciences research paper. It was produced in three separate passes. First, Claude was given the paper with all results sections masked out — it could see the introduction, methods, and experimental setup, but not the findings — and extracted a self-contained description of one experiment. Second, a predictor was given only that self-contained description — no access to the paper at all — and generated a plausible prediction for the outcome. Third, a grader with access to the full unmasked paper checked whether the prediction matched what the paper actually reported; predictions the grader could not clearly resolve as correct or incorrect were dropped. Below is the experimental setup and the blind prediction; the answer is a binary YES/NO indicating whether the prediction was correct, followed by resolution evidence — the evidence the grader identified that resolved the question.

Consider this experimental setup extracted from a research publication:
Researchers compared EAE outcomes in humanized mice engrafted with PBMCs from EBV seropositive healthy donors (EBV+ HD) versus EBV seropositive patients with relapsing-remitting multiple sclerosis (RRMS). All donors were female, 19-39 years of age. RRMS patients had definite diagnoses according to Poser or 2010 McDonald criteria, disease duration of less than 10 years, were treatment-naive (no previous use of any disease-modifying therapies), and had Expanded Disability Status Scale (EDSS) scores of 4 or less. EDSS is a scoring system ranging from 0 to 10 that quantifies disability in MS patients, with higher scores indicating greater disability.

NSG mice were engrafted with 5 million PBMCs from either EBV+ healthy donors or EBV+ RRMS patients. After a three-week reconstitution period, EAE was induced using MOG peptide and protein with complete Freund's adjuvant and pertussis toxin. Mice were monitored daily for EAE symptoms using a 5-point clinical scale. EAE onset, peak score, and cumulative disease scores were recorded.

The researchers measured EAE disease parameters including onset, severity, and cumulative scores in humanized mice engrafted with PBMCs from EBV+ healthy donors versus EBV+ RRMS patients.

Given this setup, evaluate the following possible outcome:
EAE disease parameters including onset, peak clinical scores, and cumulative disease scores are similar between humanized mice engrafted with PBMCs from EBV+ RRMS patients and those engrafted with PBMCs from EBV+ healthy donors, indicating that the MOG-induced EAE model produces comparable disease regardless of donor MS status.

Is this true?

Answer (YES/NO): NO